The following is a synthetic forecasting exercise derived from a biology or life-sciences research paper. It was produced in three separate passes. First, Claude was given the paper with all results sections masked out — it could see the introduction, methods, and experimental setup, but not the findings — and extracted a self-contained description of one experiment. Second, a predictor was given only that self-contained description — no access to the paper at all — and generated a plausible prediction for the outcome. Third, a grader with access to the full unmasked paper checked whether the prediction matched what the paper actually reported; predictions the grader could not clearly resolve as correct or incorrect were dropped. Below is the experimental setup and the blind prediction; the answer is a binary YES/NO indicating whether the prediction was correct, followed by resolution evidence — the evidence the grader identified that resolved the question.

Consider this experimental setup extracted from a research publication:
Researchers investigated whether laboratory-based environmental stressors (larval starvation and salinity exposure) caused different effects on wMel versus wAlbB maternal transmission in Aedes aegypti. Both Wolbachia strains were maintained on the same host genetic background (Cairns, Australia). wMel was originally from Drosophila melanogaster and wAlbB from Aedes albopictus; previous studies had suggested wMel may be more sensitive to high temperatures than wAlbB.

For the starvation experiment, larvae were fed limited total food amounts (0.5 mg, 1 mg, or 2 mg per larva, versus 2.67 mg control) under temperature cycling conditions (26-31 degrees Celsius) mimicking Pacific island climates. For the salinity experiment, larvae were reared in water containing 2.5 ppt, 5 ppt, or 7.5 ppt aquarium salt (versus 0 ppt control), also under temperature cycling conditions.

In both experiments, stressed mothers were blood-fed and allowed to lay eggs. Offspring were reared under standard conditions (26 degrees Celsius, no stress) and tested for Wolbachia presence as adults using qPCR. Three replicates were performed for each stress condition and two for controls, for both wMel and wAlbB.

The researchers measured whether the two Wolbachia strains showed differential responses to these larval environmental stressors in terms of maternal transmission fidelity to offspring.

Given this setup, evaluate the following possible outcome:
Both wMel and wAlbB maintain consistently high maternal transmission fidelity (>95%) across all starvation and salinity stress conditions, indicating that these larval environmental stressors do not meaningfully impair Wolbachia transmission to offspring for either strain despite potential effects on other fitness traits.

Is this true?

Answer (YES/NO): YES